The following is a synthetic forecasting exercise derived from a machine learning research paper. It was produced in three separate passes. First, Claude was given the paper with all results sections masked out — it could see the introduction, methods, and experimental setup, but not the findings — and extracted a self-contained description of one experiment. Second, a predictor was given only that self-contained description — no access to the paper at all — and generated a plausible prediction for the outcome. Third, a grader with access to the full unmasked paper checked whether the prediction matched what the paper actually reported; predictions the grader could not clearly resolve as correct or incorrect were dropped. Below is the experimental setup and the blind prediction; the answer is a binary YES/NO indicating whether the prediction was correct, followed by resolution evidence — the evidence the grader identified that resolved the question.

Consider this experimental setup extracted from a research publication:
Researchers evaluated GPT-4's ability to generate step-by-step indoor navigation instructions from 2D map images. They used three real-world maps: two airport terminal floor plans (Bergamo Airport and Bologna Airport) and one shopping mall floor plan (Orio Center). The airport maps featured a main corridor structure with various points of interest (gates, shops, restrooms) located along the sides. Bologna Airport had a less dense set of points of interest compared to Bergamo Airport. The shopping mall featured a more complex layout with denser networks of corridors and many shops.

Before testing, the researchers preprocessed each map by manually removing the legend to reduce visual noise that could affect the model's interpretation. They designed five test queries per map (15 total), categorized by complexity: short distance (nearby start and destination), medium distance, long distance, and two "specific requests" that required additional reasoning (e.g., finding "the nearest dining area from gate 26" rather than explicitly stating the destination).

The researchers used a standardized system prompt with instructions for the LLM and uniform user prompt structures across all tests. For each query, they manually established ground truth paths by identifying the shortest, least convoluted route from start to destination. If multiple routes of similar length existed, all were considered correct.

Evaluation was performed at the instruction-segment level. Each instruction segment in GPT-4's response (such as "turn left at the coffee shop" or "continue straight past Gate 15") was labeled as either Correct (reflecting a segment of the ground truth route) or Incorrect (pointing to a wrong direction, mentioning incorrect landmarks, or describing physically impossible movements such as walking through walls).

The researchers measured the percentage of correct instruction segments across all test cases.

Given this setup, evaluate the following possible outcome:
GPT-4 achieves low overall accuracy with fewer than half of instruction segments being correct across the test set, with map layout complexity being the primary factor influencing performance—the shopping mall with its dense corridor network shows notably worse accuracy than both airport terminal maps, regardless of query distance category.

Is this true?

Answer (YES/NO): NO